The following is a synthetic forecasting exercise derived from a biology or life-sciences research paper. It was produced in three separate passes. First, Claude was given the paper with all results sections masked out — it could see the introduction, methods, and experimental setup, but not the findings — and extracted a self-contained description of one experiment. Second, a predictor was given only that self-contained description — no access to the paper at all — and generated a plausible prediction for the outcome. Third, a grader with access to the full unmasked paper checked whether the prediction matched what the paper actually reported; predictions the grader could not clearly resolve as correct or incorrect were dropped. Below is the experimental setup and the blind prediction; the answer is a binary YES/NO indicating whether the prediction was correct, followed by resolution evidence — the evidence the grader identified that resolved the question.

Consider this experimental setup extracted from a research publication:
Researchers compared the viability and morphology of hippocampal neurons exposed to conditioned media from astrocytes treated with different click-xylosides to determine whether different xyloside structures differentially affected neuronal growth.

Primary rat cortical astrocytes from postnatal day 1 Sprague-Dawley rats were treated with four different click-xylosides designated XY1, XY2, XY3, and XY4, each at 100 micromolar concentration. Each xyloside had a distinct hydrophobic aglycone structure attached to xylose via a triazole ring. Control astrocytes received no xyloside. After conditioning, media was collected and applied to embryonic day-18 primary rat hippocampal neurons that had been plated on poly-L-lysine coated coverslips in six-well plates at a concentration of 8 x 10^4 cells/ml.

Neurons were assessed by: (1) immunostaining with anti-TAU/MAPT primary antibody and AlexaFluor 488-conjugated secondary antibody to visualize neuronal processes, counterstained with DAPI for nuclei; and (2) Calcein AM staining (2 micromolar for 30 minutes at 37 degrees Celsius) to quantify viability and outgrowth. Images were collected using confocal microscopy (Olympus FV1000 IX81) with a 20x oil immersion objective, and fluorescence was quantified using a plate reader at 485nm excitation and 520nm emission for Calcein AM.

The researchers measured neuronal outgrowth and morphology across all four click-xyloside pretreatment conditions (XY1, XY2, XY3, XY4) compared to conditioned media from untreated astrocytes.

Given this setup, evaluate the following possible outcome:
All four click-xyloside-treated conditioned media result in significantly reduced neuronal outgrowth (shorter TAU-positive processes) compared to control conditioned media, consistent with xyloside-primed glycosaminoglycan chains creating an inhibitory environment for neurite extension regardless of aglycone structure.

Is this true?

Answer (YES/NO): NO